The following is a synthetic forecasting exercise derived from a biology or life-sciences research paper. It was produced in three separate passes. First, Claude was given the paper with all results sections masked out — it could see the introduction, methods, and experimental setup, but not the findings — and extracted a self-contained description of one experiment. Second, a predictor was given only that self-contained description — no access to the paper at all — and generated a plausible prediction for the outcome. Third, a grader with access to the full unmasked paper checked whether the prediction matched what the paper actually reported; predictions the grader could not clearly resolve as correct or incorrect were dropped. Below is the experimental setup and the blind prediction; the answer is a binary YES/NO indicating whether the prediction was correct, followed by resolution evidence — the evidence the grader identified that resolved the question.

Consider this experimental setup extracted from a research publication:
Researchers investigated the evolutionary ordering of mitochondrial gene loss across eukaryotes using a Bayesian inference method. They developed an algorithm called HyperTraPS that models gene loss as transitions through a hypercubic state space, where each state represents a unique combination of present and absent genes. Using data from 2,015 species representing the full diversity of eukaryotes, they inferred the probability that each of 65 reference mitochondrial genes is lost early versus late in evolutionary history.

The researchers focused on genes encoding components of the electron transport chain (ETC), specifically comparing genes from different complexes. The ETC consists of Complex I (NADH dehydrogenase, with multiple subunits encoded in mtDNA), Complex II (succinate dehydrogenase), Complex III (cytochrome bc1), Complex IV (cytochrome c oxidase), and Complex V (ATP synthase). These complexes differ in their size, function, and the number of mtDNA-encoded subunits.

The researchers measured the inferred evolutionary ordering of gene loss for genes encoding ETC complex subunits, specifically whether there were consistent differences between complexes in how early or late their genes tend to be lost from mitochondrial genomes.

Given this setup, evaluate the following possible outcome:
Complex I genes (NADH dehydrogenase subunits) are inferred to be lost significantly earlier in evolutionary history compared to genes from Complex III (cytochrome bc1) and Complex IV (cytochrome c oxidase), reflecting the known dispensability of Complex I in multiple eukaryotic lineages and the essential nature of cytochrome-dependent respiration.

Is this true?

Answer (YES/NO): NO